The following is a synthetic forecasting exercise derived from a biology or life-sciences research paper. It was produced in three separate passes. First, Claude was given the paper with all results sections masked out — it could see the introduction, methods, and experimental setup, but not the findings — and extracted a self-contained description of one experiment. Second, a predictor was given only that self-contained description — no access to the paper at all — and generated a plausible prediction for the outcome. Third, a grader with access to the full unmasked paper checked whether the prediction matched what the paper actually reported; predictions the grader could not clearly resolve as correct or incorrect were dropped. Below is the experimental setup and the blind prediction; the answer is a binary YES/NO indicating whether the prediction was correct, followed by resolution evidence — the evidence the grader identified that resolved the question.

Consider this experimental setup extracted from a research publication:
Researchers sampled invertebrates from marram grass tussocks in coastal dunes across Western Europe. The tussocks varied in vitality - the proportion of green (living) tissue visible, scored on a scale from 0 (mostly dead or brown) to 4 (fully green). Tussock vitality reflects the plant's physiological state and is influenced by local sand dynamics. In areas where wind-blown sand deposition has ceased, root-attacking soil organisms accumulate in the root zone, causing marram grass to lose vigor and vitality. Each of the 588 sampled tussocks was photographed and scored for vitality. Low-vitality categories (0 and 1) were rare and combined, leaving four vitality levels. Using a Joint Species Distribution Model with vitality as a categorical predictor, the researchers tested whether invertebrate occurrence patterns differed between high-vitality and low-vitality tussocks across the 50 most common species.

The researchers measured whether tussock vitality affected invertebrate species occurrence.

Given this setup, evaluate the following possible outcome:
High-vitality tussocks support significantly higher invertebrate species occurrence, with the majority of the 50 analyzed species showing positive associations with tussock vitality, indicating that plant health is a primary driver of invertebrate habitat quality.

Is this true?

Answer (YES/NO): NO